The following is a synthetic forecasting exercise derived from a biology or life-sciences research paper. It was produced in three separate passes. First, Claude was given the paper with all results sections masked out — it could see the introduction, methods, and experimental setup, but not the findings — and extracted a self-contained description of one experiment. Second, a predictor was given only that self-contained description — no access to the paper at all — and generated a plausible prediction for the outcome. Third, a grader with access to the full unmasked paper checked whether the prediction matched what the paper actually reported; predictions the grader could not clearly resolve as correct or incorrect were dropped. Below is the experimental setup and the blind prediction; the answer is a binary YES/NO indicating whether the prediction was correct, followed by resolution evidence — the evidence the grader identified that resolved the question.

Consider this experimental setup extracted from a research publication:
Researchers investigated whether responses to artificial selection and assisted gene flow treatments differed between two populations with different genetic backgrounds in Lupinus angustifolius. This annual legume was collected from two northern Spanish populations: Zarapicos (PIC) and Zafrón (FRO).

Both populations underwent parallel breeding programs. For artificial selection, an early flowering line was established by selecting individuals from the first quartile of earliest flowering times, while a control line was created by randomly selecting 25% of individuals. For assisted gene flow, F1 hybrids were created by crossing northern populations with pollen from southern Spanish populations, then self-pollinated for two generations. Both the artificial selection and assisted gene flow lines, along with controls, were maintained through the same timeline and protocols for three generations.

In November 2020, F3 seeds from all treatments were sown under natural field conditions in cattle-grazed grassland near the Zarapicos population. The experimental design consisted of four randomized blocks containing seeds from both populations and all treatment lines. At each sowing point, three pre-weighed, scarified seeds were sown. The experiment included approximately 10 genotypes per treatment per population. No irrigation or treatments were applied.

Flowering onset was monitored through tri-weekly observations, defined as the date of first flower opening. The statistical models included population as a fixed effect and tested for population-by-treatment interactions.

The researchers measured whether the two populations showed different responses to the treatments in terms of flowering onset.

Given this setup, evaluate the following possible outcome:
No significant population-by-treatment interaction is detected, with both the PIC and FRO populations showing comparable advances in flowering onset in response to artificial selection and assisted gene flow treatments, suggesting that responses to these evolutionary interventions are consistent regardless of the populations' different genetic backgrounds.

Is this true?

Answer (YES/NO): NO